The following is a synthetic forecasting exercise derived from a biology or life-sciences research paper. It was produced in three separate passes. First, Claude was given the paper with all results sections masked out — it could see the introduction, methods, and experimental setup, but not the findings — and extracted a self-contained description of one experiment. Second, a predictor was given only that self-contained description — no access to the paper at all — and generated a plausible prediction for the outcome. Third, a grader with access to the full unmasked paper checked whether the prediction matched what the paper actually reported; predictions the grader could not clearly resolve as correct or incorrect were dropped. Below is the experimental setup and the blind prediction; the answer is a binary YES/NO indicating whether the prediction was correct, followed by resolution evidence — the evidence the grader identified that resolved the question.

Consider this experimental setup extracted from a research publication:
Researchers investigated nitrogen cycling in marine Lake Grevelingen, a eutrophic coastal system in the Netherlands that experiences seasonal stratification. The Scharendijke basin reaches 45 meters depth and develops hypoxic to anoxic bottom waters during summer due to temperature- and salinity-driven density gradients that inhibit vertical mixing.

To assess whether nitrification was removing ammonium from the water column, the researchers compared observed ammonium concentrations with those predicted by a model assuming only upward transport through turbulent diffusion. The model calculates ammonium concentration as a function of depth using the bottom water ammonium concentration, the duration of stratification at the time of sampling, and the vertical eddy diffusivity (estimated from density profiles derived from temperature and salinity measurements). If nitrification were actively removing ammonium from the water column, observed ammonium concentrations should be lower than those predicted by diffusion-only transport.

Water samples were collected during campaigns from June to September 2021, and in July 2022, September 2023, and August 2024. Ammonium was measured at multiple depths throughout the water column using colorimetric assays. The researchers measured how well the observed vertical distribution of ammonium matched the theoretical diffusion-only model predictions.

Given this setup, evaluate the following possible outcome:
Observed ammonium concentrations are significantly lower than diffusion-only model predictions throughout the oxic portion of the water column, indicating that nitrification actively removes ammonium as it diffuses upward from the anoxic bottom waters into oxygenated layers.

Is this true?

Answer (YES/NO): NO